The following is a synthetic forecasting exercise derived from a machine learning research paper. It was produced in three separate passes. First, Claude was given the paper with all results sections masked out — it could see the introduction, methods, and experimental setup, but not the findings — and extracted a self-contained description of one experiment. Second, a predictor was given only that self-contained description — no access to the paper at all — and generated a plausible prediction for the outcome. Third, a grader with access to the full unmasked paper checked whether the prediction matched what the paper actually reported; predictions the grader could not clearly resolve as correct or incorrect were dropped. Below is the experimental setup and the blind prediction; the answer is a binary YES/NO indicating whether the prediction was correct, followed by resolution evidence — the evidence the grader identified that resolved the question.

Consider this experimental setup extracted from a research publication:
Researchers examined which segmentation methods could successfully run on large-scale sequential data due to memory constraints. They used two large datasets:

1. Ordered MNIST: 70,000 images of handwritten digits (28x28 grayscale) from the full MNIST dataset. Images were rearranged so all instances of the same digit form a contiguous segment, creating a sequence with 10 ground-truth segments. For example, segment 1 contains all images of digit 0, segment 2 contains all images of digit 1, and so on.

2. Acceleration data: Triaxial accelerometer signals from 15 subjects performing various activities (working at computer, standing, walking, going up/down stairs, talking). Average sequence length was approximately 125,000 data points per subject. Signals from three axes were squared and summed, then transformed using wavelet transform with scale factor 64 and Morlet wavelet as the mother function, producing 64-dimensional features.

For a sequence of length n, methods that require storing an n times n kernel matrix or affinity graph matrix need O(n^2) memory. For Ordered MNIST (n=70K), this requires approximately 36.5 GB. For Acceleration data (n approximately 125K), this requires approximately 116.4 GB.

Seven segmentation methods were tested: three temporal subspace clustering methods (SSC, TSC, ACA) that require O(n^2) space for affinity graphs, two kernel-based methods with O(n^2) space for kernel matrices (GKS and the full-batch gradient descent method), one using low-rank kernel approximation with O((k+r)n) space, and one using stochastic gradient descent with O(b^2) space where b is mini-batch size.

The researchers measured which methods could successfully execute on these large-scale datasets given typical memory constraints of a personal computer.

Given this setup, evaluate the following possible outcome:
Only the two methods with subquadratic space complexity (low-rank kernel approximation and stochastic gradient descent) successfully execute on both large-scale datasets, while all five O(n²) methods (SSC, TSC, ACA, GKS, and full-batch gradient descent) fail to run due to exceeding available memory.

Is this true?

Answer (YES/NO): YES